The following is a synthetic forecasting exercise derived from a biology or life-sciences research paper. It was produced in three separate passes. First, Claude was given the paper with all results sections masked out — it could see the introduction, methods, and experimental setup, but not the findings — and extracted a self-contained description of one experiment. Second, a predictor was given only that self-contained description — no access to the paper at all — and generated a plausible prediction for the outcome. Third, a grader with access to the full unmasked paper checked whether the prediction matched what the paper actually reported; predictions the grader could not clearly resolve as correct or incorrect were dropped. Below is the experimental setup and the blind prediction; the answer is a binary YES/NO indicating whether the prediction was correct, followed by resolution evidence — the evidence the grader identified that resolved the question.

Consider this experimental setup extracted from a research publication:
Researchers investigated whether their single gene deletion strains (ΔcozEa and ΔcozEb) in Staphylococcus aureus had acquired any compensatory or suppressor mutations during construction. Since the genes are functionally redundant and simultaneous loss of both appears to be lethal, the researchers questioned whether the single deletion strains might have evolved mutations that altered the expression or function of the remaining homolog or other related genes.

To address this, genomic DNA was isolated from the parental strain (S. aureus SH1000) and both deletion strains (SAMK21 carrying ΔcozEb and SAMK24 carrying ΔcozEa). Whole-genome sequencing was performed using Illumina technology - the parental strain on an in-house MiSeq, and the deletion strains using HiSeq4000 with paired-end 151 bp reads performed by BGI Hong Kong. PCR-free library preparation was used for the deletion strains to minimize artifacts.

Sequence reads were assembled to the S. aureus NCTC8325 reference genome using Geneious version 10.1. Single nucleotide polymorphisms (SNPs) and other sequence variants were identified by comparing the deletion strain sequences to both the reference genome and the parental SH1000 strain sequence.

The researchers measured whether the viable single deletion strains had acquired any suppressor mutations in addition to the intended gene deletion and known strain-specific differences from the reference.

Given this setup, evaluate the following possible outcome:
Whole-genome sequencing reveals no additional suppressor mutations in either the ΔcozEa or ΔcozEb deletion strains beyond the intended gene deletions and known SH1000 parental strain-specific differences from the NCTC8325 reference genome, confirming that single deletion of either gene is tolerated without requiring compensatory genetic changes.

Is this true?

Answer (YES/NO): NO